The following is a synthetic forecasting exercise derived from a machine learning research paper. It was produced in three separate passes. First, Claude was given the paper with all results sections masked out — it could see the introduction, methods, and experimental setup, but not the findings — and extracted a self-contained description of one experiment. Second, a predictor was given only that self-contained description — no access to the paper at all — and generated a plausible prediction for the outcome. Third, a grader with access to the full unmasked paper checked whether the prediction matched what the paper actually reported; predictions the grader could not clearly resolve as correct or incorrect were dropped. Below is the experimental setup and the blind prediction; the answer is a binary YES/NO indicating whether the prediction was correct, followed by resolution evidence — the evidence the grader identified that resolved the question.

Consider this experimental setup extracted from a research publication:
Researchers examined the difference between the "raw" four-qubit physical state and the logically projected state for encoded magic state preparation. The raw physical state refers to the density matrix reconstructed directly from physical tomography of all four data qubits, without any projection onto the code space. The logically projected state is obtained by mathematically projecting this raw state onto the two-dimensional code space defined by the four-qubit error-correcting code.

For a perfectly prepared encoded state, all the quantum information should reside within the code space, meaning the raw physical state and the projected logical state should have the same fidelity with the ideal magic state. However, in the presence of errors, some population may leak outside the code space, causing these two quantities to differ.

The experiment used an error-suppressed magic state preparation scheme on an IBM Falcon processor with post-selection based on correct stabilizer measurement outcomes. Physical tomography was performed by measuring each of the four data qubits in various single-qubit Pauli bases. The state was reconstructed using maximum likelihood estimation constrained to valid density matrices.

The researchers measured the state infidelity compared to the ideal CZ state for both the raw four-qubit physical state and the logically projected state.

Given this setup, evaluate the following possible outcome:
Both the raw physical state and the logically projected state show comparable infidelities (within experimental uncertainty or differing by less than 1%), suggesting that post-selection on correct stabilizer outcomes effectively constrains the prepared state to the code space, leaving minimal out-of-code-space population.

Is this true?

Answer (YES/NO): NO